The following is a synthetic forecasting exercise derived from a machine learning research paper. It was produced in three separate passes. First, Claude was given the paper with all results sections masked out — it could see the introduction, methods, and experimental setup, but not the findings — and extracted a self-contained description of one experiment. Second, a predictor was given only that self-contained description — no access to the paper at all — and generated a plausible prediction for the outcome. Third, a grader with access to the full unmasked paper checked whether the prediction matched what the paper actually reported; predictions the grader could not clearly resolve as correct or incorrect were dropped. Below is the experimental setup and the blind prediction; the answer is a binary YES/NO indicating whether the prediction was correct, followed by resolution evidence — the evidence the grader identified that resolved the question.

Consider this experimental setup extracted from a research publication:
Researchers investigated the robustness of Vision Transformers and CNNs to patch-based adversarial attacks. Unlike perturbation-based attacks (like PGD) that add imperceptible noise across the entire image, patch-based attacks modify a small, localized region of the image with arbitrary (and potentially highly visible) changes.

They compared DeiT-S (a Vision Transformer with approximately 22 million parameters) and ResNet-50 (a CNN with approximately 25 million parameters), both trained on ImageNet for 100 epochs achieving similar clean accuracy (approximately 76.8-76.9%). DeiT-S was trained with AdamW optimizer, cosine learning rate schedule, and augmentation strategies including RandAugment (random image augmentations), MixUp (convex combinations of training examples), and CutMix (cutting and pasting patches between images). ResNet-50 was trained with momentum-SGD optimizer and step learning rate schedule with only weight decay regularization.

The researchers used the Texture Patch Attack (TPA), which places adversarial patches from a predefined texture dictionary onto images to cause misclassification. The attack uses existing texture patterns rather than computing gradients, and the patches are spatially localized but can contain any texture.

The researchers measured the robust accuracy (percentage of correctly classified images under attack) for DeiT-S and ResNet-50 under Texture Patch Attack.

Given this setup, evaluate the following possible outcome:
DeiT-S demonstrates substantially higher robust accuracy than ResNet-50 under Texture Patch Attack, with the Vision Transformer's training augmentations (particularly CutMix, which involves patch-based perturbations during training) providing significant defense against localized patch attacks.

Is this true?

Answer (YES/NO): YES